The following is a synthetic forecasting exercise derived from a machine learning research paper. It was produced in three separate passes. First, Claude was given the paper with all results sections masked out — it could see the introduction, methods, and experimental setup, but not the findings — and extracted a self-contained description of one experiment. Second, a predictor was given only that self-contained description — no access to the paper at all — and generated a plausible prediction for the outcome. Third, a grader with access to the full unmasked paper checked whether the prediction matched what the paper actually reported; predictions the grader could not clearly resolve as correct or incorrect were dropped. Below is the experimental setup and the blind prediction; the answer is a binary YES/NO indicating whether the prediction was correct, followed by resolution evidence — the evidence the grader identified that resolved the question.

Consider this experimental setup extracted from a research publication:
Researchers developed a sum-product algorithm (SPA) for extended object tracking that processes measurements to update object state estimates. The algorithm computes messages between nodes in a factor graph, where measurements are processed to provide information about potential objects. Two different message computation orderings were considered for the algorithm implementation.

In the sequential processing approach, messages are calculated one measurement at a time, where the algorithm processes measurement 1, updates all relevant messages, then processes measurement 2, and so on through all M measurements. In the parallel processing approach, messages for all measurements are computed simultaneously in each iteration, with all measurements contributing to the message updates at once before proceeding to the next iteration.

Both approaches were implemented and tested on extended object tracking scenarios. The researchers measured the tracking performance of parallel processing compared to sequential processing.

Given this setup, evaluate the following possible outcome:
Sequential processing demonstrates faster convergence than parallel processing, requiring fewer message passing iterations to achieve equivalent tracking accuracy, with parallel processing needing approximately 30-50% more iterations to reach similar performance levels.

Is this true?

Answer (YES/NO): NO